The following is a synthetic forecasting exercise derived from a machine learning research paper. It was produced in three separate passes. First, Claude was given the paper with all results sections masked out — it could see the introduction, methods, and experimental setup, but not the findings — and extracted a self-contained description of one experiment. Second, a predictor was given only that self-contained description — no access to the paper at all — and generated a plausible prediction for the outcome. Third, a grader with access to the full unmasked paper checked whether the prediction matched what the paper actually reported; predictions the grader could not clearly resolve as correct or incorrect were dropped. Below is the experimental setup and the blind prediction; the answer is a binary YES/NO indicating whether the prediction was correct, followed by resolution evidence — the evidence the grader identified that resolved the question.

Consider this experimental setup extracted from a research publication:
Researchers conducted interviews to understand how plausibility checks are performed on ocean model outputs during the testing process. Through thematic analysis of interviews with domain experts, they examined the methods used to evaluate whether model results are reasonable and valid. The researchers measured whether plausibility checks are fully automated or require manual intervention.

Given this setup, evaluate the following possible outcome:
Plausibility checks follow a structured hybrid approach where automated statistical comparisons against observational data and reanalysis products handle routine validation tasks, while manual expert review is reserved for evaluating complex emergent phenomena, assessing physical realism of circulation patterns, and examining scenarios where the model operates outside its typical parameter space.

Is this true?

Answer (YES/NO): NO